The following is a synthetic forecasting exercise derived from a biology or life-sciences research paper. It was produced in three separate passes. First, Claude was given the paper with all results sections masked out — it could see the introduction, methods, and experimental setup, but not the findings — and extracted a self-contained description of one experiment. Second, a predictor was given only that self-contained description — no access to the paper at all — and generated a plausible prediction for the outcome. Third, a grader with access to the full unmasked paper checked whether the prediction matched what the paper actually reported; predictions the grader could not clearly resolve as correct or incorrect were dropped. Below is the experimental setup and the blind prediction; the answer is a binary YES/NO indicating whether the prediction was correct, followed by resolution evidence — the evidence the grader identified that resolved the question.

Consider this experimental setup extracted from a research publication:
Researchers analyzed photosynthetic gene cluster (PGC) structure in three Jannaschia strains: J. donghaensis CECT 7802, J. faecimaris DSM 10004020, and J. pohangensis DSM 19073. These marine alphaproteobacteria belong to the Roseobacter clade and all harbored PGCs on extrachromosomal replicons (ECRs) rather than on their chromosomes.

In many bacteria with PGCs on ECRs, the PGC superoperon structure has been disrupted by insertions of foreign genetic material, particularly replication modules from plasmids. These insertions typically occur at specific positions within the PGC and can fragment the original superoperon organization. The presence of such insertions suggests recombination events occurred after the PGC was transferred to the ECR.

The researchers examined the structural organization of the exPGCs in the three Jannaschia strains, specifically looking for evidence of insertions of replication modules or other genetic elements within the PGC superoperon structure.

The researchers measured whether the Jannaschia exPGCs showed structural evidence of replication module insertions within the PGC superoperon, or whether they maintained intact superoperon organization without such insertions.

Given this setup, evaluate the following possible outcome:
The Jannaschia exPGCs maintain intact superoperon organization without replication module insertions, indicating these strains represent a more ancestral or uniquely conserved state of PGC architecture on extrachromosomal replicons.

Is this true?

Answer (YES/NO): YES